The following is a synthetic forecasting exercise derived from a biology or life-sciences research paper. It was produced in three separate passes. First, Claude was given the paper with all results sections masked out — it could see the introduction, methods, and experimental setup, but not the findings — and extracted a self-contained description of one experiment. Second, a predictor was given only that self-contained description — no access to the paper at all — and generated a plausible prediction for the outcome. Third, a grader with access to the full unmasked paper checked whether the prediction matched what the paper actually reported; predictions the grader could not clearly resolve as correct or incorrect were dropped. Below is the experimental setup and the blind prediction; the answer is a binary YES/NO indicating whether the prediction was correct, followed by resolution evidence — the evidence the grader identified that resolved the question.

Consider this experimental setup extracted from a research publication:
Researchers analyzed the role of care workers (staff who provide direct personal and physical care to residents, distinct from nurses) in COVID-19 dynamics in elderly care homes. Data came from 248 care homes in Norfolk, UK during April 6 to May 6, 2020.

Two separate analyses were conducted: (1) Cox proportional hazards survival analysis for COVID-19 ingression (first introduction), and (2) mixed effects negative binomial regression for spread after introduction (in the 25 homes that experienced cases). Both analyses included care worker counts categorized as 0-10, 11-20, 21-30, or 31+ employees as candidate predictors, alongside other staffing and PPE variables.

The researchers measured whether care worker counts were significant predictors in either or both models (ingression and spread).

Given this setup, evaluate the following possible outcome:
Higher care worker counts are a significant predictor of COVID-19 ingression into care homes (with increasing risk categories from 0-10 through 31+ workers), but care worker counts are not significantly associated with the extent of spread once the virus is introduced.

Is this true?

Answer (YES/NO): NO